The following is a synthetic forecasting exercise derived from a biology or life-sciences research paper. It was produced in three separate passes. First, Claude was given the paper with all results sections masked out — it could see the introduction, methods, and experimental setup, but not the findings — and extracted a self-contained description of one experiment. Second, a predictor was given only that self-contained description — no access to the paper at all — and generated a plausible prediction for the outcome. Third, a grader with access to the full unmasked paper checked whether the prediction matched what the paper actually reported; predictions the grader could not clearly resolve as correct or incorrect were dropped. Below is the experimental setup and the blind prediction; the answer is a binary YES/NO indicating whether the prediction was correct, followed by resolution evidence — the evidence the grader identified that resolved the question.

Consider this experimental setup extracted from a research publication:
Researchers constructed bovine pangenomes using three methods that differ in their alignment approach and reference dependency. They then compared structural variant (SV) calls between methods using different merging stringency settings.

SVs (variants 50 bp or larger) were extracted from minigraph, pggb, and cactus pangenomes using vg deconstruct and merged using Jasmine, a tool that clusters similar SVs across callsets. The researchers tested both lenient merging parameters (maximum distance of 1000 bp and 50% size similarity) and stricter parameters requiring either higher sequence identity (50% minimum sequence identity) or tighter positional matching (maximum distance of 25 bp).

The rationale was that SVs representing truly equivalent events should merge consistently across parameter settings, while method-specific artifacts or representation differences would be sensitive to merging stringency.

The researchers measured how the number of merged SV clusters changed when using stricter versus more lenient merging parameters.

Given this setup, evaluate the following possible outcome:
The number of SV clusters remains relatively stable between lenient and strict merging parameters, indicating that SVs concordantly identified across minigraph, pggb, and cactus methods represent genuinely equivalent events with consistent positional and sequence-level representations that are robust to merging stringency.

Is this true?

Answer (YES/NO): NO